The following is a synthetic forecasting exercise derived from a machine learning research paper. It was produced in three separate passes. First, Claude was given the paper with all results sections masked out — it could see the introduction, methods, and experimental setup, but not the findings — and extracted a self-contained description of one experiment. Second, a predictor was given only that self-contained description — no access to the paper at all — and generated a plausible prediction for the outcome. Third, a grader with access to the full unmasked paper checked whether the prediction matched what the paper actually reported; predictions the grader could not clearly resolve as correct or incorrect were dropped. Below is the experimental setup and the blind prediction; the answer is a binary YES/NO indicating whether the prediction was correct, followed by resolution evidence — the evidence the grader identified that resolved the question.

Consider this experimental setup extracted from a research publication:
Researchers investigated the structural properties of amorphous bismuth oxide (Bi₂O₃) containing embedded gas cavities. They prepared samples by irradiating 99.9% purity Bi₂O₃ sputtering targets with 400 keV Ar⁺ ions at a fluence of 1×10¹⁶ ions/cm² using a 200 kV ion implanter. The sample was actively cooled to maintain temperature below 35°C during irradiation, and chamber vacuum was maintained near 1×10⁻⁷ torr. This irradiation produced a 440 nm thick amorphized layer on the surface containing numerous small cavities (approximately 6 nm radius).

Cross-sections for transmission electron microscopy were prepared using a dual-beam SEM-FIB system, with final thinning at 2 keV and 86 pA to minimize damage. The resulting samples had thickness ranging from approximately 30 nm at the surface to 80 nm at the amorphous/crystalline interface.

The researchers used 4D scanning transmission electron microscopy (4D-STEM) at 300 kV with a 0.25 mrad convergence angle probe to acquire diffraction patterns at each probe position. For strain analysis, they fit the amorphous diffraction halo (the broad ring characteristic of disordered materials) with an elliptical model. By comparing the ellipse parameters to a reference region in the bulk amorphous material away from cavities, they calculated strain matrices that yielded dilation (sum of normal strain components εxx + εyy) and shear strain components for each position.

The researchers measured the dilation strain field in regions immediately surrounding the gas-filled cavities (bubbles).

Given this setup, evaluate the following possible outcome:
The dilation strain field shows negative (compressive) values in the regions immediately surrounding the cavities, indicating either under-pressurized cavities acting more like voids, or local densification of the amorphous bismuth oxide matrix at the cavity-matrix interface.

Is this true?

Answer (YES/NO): NO